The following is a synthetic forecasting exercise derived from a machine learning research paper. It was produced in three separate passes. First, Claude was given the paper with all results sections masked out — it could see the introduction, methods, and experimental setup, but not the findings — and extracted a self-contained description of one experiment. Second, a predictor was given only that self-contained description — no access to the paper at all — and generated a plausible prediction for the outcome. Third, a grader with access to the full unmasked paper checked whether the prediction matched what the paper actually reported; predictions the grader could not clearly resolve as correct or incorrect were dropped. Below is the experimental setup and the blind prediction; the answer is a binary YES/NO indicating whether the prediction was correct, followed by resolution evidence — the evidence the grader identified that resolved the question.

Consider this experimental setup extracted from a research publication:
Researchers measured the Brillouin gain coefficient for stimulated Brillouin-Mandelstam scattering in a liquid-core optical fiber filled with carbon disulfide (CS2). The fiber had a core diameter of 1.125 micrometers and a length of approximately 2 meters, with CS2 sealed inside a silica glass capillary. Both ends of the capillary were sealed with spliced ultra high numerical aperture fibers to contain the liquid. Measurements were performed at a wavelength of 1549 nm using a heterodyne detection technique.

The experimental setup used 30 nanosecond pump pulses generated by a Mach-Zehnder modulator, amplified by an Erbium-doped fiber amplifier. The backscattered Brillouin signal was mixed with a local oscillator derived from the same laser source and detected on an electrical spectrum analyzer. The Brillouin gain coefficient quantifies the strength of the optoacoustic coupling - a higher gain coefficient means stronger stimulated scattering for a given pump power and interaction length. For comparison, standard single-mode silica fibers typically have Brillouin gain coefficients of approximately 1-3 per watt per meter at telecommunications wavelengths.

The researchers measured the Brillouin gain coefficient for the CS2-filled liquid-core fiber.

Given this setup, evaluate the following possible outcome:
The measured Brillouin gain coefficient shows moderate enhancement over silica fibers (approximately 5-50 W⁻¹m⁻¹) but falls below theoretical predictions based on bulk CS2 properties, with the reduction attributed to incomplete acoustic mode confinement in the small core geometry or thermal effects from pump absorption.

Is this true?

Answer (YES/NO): NO